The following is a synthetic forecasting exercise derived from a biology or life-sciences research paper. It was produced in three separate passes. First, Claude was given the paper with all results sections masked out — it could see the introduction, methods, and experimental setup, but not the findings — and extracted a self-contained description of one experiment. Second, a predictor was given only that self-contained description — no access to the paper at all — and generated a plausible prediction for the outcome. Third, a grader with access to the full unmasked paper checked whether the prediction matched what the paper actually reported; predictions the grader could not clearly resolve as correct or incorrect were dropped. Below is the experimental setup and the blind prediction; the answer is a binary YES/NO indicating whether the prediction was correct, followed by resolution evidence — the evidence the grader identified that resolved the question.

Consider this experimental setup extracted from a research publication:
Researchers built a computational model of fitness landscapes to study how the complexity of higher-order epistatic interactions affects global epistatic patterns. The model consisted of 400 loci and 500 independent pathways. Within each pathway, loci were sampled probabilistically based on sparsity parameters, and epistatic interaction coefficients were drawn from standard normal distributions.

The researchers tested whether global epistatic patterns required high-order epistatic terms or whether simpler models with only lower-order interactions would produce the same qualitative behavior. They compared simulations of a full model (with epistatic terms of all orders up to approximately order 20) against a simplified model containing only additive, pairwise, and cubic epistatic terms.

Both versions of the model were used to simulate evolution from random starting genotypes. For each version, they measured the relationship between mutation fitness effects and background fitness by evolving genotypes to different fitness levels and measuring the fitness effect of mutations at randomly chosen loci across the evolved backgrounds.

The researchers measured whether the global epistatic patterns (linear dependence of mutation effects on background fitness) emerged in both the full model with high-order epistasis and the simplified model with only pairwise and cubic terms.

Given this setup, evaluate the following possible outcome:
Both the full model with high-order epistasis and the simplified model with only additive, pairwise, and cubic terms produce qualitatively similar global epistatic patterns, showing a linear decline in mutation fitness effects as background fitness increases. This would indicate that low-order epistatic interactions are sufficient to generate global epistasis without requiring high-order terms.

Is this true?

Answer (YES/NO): YES